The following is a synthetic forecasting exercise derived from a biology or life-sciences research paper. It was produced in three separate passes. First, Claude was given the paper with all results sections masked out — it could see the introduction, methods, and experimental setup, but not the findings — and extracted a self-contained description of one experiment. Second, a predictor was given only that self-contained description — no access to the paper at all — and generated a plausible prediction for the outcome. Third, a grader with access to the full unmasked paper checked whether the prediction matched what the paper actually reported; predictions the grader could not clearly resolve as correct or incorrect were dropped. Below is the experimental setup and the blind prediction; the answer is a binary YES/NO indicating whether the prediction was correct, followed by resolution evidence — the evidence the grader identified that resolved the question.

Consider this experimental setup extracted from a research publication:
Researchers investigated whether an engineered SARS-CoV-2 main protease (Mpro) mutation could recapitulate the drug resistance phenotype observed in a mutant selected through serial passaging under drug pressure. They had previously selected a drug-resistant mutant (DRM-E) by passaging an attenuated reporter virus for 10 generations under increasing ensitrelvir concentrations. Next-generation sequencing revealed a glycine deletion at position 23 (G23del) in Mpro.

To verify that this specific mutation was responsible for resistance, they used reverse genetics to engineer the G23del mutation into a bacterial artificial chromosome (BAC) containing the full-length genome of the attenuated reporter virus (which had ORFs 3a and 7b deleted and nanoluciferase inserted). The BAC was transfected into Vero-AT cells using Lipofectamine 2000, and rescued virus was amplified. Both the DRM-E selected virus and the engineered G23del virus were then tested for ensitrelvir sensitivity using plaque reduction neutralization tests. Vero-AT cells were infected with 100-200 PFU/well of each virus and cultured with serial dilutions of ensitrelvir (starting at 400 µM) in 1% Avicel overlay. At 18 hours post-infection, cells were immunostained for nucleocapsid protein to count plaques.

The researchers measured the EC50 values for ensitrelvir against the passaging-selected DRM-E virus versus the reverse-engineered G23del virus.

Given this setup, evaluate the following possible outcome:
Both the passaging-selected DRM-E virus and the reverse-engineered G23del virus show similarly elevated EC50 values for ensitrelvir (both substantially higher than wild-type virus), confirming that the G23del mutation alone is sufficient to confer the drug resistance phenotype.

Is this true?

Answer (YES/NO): YES